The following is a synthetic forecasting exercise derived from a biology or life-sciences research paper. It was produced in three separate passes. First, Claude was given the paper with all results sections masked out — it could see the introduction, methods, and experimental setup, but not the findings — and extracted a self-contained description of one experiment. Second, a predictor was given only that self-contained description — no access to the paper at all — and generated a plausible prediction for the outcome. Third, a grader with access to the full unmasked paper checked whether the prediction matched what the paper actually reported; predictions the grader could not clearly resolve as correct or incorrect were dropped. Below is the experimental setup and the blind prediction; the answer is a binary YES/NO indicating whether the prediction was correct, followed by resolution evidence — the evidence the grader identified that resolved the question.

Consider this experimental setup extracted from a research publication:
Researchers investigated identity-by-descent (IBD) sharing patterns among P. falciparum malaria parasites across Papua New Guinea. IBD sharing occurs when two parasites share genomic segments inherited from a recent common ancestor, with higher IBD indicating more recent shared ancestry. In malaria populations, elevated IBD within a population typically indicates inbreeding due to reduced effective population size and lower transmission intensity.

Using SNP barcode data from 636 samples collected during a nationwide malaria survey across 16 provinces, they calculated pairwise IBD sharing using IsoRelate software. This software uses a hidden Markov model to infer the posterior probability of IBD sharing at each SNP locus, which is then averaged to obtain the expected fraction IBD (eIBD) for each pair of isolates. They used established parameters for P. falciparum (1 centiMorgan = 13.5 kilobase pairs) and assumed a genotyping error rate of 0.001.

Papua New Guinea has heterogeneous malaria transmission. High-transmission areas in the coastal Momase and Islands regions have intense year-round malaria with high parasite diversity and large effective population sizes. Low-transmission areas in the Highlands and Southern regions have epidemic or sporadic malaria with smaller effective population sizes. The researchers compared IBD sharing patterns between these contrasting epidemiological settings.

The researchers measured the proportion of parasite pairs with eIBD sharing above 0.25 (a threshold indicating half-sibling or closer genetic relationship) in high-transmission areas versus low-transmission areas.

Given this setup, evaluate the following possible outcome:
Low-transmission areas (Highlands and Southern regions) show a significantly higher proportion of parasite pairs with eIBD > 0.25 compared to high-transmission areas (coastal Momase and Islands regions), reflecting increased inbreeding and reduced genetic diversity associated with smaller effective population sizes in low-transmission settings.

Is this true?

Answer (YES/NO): NO